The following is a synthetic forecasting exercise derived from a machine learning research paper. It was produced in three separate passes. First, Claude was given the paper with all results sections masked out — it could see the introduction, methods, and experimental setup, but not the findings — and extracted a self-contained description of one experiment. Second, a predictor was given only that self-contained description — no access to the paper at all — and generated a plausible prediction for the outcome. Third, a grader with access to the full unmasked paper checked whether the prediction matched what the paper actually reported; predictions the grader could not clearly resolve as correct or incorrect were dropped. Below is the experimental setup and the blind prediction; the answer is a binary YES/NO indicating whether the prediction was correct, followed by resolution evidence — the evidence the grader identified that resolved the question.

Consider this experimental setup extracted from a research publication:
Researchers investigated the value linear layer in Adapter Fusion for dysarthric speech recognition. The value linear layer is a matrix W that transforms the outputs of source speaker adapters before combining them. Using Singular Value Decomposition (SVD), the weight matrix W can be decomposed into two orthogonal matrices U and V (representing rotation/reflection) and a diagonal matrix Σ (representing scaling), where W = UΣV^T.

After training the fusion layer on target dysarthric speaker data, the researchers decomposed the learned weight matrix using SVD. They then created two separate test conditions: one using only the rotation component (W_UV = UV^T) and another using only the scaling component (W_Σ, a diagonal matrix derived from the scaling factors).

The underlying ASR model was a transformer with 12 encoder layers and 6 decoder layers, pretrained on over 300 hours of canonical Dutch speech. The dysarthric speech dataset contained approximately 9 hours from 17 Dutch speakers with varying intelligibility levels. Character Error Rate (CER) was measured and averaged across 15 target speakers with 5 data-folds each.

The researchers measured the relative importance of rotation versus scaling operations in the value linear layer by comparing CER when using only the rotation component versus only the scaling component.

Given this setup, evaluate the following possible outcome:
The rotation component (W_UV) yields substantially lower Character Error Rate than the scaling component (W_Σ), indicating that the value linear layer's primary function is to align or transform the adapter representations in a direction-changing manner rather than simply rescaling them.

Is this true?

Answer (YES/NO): YES